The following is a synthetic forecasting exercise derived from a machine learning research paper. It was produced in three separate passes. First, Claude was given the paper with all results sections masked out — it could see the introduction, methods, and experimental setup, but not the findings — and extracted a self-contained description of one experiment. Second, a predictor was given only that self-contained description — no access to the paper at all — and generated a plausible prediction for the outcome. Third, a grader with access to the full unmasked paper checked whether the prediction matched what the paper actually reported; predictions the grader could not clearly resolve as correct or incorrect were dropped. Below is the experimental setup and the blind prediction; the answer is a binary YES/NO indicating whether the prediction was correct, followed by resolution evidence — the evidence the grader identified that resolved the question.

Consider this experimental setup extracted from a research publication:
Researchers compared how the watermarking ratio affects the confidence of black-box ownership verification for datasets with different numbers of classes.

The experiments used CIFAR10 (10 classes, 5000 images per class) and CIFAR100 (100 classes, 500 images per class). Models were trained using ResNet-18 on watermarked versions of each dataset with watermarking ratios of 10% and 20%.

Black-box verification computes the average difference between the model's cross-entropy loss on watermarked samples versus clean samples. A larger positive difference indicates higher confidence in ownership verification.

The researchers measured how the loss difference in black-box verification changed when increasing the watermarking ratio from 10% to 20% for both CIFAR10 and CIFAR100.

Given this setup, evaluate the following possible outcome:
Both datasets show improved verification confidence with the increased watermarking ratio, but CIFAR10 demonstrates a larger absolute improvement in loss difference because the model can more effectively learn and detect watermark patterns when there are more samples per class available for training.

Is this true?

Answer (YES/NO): NO